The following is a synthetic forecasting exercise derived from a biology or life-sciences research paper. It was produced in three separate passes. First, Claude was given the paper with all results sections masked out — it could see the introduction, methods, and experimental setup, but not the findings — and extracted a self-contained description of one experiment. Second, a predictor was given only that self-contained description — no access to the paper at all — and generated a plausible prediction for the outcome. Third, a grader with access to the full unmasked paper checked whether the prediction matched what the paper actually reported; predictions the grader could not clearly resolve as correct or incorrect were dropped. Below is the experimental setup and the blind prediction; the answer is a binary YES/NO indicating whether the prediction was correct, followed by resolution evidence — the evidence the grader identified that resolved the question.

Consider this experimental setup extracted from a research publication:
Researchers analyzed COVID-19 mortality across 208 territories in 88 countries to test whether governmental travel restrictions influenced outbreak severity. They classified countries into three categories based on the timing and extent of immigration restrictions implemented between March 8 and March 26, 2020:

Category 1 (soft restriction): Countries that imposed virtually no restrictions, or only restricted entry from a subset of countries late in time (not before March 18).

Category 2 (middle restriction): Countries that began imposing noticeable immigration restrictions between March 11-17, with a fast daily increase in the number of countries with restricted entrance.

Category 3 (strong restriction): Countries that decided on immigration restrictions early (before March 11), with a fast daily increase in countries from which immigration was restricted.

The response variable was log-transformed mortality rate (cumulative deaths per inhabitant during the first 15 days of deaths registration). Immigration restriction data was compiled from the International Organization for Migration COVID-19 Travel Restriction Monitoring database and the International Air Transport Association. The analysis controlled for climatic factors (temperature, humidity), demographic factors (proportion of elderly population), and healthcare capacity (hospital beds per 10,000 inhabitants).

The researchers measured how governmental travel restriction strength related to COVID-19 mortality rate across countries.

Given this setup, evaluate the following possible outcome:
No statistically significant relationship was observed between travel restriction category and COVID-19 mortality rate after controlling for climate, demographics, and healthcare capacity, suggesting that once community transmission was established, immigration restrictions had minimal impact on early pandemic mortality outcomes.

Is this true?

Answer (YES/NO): NO